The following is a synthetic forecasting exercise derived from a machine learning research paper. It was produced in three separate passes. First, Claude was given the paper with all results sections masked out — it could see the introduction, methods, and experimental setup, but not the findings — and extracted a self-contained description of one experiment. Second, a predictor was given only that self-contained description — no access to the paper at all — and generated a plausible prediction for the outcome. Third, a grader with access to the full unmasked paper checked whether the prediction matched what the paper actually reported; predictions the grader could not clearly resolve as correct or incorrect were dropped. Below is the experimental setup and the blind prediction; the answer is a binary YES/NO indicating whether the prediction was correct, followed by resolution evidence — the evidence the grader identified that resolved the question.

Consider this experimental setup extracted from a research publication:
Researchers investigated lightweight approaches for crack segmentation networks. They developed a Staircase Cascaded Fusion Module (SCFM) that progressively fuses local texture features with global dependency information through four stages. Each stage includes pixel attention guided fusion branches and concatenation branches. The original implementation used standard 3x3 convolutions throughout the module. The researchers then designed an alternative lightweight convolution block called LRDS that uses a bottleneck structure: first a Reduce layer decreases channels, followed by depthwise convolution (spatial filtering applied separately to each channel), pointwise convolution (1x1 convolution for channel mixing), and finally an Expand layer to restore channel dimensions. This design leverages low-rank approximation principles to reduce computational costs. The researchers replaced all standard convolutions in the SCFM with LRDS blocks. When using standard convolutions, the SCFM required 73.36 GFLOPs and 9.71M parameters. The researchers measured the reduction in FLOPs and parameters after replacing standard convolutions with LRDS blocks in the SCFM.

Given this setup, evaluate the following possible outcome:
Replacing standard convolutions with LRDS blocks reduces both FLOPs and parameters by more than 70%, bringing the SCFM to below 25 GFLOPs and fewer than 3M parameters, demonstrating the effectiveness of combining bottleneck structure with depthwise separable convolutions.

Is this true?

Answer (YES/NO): YES